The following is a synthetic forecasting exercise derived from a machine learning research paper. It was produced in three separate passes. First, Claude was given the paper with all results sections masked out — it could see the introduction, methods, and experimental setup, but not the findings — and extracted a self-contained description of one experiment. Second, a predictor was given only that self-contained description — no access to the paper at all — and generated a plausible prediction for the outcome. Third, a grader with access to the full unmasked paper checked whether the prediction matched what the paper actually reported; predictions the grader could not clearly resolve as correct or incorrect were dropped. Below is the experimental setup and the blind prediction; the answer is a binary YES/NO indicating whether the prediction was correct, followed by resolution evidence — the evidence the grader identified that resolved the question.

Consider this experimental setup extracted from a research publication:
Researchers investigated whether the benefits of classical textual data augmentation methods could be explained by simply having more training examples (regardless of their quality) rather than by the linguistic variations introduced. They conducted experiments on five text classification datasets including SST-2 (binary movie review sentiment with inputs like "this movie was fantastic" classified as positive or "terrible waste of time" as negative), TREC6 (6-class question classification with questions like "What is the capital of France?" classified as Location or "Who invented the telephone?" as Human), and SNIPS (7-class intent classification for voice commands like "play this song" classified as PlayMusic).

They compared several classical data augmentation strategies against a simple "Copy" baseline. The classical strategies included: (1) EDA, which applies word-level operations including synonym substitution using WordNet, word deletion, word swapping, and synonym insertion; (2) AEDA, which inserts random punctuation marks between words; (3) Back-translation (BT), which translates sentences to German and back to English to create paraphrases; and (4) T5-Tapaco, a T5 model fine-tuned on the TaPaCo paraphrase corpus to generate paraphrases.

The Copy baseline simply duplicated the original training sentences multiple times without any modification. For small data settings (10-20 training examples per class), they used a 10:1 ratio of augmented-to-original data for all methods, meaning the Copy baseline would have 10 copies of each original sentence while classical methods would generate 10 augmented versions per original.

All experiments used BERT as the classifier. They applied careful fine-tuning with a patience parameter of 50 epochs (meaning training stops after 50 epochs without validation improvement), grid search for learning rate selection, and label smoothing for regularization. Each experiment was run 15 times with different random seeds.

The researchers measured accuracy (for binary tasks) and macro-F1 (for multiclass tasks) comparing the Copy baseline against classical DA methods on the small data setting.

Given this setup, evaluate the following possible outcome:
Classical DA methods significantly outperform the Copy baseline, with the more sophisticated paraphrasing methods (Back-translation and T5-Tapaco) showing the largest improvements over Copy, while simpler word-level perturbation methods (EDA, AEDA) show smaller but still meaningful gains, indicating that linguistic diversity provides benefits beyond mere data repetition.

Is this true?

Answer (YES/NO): NO